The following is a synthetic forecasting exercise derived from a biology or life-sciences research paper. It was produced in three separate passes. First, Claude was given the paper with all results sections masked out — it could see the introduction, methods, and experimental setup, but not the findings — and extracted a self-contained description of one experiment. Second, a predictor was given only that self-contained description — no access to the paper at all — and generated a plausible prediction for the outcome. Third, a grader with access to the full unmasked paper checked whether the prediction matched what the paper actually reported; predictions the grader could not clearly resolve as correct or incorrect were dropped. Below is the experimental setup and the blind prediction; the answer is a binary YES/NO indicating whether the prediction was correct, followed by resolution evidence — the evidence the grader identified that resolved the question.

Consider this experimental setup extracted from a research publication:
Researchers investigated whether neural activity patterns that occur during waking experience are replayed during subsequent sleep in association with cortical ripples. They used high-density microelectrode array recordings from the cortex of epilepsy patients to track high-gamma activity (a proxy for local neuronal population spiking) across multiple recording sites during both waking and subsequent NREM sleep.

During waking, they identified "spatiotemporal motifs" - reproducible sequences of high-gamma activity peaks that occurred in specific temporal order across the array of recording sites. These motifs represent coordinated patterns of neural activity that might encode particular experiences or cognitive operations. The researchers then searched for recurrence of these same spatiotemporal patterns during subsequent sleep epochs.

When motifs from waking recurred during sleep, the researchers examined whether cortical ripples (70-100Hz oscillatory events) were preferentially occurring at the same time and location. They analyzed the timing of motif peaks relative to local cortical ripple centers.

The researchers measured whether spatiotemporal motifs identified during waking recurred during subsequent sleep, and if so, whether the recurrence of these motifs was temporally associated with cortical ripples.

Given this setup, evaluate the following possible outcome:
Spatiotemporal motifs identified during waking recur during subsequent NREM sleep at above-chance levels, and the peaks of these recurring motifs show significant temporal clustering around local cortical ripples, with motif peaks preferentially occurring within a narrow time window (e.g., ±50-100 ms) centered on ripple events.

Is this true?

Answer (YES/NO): YES